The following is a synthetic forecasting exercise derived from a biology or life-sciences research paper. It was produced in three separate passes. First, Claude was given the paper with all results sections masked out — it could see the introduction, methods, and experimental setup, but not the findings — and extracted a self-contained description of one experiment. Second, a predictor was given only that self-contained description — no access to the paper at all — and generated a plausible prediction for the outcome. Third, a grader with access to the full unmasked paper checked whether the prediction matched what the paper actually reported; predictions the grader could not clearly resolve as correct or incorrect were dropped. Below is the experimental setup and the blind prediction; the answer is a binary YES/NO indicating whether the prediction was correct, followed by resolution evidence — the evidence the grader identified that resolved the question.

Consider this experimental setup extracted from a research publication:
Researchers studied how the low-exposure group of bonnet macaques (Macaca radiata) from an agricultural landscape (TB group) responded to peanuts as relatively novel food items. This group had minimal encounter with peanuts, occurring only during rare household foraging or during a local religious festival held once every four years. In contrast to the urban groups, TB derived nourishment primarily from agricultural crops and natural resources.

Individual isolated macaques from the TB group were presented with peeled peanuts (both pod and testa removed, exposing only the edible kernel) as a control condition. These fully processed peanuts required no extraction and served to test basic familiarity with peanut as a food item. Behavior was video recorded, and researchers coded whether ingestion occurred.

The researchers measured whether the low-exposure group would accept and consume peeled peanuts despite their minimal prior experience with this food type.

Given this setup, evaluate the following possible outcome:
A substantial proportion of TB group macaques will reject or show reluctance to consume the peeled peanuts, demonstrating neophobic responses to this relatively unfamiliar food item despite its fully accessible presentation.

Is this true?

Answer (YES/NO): NO